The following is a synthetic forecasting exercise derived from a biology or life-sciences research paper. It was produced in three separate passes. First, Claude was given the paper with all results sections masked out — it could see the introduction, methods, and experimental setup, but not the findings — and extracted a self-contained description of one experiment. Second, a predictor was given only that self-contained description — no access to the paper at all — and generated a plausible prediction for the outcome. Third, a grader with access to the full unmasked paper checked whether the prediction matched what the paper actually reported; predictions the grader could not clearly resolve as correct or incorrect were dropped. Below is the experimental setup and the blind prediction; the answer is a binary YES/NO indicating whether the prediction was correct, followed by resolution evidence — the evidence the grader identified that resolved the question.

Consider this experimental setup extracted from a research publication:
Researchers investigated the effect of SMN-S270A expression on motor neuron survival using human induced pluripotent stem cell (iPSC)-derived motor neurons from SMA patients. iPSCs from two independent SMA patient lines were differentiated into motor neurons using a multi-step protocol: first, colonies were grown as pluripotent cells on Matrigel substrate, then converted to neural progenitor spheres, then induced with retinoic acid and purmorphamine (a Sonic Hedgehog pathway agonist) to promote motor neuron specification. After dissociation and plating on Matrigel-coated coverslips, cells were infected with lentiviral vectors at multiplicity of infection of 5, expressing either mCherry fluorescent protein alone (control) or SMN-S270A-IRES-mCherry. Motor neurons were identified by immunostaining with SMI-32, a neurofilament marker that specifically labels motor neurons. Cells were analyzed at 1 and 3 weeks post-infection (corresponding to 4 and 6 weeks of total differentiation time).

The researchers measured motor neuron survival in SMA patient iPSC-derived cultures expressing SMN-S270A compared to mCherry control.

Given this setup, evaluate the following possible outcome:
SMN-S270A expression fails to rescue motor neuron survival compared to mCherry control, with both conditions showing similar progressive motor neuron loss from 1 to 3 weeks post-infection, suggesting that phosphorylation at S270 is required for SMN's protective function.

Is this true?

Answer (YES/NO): NO